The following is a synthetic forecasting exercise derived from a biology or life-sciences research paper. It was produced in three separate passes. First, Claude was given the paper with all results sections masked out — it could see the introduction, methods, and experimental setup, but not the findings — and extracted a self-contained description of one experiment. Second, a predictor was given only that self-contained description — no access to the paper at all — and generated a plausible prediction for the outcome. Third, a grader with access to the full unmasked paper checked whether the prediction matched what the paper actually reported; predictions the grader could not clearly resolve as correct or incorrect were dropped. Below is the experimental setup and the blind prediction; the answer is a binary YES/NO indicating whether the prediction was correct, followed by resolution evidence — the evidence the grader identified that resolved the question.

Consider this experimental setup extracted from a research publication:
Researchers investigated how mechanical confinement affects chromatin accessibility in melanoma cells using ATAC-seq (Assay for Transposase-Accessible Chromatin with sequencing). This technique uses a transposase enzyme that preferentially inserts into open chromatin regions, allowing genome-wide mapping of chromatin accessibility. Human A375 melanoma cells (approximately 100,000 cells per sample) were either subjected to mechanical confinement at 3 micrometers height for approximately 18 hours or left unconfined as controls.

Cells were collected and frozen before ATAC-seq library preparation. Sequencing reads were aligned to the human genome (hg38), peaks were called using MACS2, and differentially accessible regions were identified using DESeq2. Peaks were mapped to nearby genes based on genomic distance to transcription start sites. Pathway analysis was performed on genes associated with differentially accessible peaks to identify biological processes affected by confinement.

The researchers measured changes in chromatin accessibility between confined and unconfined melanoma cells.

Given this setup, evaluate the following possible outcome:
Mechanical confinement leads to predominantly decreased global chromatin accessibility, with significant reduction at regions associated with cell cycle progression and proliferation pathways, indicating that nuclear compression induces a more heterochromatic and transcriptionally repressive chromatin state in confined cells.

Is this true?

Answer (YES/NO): NO